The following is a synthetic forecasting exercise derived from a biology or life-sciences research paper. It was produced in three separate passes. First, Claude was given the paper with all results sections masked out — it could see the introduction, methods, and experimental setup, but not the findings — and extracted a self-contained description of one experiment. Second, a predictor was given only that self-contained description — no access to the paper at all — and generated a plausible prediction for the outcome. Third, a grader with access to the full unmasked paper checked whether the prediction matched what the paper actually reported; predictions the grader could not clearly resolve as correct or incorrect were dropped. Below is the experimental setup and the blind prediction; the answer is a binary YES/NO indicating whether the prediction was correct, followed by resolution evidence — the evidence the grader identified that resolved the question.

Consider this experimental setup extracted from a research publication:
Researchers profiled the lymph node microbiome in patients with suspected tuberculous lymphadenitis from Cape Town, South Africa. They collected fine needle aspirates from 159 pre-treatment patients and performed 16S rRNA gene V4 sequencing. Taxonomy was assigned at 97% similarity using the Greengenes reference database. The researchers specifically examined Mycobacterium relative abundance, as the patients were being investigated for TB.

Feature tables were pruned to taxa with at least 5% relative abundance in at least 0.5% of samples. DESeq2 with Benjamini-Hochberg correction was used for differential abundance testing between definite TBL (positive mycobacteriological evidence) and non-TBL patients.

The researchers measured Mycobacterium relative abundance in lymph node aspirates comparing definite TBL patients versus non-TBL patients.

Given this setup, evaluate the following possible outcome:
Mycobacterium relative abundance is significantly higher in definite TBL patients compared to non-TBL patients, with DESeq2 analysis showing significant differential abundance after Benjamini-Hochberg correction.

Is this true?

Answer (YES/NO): YES